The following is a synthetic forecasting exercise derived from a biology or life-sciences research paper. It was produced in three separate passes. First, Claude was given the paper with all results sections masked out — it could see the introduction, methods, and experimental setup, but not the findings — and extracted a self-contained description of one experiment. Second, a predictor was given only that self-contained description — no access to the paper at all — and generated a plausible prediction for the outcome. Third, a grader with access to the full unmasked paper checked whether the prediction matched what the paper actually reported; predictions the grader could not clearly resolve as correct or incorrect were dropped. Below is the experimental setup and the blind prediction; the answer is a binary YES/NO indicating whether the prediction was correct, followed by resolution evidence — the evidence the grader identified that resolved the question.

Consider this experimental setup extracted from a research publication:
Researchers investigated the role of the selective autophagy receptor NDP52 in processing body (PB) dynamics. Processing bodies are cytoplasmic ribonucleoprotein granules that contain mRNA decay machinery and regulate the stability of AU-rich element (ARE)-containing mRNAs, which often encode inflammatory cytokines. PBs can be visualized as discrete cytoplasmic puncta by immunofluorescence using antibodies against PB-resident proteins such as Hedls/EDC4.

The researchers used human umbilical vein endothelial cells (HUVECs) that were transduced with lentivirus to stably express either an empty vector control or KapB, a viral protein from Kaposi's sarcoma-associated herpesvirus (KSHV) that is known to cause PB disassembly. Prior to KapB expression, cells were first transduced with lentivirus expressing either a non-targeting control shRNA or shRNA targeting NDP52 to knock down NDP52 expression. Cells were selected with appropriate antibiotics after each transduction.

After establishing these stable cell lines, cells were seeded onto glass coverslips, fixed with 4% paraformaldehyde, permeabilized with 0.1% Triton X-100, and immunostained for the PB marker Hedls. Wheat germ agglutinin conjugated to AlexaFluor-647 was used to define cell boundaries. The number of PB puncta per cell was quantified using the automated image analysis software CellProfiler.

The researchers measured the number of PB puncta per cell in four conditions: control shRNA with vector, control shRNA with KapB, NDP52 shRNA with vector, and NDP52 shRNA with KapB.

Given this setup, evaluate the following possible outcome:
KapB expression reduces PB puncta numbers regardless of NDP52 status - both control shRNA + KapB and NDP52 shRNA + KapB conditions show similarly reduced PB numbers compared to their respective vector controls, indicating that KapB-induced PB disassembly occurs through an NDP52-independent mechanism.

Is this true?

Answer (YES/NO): NO